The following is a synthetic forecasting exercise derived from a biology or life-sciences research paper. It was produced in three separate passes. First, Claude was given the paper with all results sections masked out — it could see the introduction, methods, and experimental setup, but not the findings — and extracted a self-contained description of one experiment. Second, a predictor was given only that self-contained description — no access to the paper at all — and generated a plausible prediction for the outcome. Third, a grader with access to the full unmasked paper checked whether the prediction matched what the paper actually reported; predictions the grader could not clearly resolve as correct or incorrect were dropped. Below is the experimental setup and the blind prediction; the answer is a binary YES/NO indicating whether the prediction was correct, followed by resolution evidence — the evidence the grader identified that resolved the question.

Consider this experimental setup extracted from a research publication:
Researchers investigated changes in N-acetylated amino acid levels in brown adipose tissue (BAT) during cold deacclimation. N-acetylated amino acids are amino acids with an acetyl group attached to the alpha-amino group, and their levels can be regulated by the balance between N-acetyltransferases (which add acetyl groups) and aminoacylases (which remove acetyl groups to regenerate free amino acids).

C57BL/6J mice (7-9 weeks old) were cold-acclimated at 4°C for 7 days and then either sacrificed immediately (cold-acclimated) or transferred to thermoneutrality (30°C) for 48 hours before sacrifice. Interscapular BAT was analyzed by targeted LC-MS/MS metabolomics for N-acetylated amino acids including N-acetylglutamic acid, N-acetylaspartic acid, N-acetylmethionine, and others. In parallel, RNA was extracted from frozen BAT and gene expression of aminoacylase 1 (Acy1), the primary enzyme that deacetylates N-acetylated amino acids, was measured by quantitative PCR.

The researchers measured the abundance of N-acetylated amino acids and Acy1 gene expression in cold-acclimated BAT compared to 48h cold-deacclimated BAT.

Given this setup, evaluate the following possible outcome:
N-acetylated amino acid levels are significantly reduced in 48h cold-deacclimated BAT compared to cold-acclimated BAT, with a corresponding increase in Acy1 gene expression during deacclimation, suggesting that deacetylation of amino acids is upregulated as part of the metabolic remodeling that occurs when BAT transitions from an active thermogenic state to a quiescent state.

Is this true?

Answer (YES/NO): YES